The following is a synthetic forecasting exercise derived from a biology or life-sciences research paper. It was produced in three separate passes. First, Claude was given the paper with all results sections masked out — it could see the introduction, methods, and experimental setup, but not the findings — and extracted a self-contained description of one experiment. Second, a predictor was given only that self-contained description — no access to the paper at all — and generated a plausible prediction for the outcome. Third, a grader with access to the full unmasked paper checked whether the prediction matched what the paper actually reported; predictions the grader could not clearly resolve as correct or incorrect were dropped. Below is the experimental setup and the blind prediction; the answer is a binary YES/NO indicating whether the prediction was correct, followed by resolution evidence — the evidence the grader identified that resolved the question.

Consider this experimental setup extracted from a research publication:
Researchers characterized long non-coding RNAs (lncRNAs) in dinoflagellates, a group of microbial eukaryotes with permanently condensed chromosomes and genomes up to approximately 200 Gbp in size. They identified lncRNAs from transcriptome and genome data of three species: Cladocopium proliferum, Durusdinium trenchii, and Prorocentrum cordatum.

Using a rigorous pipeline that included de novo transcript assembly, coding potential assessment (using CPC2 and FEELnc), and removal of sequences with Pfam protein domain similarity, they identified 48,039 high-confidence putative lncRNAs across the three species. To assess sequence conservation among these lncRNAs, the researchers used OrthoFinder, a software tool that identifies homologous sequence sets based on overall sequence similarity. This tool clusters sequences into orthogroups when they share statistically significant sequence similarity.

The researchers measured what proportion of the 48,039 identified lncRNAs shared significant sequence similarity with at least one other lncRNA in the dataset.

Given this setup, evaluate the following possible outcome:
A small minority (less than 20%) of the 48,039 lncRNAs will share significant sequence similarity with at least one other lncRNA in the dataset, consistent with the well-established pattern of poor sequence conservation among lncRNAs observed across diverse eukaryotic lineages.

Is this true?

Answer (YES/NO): NO